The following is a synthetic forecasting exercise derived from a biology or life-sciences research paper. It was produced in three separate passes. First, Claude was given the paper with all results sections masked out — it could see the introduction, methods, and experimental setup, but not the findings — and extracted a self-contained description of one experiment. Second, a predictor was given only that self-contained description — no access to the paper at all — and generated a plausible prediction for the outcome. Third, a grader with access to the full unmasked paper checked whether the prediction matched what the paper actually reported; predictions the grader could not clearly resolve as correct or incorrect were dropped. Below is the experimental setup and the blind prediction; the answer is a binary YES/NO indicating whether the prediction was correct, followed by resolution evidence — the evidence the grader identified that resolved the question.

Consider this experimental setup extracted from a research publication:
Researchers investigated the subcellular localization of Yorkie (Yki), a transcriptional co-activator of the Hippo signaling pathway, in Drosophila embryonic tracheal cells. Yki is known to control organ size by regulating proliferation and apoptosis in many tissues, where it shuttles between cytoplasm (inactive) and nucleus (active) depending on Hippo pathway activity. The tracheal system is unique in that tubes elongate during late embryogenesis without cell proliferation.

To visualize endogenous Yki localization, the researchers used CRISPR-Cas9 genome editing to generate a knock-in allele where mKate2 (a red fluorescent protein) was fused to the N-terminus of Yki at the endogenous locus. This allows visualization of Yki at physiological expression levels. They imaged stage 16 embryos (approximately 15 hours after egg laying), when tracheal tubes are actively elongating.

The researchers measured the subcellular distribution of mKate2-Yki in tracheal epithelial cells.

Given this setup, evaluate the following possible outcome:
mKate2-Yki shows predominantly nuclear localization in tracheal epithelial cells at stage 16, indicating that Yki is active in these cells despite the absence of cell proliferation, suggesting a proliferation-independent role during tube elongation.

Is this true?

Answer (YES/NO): NO